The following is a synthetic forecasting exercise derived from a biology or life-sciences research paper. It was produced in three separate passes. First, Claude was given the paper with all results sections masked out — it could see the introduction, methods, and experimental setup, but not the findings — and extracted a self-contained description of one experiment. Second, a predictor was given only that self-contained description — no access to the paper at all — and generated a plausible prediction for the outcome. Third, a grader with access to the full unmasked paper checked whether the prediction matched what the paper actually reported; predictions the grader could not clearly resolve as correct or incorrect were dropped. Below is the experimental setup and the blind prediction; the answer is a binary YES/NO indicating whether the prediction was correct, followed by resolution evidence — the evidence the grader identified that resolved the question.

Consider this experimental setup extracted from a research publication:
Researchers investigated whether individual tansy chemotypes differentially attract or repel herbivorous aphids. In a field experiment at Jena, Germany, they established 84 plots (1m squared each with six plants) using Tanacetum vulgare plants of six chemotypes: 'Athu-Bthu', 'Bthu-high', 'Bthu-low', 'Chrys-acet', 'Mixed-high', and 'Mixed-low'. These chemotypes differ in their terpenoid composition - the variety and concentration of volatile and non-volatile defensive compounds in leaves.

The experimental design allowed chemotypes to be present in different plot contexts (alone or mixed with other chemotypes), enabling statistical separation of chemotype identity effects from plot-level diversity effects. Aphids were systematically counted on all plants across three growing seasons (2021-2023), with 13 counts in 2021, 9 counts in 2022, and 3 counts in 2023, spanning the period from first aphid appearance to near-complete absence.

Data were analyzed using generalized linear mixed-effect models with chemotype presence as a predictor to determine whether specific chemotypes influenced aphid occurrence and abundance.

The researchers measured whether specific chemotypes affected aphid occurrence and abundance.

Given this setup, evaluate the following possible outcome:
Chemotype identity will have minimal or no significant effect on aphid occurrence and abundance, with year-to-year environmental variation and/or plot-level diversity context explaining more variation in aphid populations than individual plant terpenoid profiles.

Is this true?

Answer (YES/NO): NO